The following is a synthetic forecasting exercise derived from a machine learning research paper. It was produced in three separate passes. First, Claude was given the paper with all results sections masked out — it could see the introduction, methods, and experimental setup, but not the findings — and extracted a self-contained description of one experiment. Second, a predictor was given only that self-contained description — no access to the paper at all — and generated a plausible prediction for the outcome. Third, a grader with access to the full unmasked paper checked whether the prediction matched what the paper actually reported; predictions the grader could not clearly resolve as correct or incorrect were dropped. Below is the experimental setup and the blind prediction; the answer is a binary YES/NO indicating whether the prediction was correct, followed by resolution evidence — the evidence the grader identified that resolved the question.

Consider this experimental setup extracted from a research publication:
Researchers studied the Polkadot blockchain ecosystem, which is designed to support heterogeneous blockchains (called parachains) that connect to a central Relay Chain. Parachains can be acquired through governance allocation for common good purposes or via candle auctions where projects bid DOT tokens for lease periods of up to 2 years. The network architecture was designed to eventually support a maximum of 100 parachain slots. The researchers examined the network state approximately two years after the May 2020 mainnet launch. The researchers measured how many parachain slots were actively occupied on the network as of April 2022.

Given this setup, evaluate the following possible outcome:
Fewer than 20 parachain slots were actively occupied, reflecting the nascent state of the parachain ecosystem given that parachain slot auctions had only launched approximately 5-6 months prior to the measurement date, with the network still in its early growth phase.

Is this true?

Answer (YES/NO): YES